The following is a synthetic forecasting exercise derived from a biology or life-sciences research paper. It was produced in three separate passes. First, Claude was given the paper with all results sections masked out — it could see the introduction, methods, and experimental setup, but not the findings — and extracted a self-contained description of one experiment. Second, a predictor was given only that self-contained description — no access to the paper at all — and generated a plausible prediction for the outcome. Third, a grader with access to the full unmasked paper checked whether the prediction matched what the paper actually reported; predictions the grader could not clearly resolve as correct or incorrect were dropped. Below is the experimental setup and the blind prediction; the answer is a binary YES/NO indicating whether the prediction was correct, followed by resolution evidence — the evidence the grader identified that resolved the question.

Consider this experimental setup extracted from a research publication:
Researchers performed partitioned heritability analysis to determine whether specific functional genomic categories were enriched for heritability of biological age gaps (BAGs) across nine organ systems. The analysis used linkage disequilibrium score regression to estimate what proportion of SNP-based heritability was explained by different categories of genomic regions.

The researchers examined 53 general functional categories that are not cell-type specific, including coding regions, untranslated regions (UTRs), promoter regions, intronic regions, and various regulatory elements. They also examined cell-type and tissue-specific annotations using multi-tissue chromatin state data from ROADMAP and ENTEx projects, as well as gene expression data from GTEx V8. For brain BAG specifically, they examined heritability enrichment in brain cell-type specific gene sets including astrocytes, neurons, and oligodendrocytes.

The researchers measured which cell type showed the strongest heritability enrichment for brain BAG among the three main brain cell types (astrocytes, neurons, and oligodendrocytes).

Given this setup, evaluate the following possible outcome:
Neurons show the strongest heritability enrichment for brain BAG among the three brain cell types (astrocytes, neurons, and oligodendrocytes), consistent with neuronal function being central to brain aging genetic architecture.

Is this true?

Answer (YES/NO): NO